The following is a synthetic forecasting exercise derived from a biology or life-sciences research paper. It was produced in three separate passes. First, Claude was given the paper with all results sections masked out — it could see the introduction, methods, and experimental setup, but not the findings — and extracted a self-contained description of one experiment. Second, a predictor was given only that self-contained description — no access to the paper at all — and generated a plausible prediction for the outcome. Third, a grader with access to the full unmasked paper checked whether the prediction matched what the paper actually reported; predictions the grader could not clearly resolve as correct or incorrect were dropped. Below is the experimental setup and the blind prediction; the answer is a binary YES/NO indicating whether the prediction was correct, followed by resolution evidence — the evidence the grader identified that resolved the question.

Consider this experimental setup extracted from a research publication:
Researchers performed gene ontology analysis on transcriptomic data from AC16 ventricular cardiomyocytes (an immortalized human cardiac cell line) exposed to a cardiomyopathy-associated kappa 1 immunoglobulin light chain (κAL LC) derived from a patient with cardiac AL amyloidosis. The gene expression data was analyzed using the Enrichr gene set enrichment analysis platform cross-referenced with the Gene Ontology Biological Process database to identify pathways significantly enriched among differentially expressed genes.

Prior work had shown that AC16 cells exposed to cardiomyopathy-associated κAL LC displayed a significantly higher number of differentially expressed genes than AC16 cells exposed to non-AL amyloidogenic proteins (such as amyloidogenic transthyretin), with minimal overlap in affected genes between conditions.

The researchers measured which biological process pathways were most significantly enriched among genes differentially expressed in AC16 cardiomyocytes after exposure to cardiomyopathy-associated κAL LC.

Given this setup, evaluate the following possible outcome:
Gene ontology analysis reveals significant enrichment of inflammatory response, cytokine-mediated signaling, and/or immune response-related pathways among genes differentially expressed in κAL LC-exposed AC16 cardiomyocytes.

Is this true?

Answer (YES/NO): NO